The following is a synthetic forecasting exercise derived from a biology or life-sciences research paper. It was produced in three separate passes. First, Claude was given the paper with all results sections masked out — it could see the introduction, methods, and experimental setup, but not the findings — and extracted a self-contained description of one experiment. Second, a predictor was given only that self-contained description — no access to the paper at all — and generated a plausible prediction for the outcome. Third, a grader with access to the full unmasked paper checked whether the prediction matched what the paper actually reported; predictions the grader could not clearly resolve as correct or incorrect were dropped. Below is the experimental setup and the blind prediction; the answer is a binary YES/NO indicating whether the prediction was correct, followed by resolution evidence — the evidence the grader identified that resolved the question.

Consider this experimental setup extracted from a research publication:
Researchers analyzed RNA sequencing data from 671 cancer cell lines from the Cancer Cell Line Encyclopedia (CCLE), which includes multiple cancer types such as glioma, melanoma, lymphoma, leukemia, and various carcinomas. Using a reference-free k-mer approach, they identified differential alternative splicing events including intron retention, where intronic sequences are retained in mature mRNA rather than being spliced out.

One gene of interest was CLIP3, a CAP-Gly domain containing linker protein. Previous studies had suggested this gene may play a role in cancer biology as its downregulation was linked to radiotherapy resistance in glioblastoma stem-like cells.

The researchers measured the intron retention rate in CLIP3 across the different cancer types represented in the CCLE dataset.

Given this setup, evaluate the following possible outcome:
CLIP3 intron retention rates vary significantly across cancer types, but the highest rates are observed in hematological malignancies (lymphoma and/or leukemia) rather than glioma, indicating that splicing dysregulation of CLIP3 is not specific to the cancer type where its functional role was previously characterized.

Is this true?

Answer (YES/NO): NO